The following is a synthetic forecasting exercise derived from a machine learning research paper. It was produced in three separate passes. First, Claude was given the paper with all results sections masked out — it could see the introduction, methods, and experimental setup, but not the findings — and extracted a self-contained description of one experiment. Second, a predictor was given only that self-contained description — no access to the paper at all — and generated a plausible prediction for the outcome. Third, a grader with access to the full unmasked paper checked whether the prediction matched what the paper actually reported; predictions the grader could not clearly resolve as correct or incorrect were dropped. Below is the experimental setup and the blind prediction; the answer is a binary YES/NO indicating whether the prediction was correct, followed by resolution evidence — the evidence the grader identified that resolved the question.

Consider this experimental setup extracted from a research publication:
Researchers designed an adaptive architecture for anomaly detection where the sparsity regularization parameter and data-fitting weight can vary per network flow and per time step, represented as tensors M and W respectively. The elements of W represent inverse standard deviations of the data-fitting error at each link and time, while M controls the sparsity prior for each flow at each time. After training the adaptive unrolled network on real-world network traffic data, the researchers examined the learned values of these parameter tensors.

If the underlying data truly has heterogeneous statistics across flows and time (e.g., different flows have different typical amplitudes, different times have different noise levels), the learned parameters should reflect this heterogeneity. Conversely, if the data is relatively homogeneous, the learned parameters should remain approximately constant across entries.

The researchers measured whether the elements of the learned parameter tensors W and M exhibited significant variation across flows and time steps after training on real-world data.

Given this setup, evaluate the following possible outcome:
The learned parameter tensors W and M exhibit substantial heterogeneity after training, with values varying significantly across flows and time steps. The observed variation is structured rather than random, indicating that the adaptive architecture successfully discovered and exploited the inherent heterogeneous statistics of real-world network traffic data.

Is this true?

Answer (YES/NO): YES